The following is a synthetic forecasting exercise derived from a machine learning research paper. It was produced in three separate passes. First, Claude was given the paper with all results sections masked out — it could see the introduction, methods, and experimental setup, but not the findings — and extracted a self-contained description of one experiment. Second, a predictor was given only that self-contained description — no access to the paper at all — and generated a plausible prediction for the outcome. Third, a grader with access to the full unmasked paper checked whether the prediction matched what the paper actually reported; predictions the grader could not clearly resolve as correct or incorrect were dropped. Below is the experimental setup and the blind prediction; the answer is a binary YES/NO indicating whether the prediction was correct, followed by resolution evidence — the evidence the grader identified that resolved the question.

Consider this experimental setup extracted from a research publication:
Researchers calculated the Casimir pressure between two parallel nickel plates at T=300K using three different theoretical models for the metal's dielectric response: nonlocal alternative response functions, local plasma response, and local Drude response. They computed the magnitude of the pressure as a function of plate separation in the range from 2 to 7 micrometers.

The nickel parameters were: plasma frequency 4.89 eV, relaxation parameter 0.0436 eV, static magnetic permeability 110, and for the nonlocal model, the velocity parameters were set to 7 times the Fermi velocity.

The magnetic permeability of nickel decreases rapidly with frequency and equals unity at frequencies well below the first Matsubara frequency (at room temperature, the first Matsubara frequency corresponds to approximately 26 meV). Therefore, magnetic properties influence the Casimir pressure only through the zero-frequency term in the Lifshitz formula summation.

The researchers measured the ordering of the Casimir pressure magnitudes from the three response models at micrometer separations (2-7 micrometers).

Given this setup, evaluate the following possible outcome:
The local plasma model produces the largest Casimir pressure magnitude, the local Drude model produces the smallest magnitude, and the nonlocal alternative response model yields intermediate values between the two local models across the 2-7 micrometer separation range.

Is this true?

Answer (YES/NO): NO